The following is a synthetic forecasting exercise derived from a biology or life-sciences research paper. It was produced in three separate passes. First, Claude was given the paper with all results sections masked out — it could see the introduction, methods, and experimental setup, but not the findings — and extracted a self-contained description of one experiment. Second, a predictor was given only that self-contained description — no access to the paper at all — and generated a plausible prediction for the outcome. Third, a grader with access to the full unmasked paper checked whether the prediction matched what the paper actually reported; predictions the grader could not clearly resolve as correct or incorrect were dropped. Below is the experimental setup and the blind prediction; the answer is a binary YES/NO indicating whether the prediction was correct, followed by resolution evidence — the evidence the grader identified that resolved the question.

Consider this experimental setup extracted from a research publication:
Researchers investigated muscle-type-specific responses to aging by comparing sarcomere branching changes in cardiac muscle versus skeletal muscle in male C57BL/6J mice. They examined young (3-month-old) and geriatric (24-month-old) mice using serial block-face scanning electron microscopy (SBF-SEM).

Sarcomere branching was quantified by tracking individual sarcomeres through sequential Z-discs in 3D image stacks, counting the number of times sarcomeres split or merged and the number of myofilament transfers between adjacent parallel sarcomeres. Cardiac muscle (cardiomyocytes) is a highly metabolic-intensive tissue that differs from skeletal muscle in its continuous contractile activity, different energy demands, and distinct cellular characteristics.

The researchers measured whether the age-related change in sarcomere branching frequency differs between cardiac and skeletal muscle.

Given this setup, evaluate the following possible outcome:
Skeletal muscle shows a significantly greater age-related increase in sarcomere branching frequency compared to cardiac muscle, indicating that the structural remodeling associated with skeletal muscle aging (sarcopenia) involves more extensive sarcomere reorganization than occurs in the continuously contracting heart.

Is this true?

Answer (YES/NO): YES